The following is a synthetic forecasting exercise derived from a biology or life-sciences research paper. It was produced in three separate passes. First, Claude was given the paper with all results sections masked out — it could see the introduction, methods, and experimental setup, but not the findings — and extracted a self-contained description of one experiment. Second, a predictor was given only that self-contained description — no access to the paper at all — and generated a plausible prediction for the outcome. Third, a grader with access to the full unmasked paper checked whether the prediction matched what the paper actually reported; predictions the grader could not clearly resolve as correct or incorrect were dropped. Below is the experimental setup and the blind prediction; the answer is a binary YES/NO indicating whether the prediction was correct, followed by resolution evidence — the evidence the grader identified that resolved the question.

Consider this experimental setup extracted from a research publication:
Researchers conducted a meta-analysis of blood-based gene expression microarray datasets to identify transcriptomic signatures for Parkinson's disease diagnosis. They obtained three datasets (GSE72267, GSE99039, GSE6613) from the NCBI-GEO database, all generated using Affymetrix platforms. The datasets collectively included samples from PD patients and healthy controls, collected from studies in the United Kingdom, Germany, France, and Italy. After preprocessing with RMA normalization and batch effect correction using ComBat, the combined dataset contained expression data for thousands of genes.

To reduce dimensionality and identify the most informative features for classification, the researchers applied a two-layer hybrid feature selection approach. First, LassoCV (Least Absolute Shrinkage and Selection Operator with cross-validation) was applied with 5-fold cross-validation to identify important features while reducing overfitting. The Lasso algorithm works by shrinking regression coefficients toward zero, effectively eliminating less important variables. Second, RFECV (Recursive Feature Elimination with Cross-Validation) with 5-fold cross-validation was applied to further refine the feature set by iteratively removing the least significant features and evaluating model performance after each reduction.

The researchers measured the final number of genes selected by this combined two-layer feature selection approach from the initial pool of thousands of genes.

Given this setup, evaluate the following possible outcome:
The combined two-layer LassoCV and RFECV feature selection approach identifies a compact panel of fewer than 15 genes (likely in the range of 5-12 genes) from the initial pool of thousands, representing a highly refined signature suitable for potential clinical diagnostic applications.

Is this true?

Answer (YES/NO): NO